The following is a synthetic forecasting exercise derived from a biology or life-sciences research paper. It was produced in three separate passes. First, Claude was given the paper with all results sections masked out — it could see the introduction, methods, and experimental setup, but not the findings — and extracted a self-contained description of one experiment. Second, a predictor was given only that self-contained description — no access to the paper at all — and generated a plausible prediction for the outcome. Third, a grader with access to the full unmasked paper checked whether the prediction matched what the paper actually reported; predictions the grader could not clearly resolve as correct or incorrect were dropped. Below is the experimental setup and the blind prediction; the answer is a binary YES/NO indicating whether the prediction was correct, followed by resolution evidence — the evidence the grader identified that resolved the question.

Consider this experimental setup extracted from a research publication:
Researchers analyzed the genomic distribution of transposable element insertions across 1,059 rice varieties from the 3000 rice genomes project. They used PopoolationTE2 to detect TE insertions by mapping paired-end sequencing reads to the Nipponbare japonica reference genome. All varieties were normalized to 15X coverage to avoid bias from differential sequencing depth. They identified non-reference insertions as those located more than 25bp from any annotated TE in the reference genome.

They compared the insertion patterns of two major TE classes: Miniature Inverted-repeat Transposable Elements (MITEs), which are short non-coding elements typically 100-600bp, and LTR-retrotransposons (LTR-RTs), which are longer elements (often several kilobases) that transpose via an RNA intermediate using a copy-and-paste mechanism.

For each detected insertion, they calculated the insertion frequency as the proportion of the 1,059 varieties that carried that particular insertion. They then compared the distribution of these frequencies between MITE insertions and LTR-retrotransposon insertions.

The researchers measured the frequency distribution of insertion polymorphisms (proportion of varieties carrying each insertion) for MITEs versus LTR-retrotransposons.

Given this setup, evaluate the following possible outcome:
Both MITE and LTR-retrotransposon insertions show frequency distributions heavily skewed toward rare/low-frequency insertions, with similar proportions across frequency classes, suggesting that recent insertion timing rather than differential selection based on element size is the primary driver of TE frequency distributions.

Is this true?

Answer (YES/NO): NO